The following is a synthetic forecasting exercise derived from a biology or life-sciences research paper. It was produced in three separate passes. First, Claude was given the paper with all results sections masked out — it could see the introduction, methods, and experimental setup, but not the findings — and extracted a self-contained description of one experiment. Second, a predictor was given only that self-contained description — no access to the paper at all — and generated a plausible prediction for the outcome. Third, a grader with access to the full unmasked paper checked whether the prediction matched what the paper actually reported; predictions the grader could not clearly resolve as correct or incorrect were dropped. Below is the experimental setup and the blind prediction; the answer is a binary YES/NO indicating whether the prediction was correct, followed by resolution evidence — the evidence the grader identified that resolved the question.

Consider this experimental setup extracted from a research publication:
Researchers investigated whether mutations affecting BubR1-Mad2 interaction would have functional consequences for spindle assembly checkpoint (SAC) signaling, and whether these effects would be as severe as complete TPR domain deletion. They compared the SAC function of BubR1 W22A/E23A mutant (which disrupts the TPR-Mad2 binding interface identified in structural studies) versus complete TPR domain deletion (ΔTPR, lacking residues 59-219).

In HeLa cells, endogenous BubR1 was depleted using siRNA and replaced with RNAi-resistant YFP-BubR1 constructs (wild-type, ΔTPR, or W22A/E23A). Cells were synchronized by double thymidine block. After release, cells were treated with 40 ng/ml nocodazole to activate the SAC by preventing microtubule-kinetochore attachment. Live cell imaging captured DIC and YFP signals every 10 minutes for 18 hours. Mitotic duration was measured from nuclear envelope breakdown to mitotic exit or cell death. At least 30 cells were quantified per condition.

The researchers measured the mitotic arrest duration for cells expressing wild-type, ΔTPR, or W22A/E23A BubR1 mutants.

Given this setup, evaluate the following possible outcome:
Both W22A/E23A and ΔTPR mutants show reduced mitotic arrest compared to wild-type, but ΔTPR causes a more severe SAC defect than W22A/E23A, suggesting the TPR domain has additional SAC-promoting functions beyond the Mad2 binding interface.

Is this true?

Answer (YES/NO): NO